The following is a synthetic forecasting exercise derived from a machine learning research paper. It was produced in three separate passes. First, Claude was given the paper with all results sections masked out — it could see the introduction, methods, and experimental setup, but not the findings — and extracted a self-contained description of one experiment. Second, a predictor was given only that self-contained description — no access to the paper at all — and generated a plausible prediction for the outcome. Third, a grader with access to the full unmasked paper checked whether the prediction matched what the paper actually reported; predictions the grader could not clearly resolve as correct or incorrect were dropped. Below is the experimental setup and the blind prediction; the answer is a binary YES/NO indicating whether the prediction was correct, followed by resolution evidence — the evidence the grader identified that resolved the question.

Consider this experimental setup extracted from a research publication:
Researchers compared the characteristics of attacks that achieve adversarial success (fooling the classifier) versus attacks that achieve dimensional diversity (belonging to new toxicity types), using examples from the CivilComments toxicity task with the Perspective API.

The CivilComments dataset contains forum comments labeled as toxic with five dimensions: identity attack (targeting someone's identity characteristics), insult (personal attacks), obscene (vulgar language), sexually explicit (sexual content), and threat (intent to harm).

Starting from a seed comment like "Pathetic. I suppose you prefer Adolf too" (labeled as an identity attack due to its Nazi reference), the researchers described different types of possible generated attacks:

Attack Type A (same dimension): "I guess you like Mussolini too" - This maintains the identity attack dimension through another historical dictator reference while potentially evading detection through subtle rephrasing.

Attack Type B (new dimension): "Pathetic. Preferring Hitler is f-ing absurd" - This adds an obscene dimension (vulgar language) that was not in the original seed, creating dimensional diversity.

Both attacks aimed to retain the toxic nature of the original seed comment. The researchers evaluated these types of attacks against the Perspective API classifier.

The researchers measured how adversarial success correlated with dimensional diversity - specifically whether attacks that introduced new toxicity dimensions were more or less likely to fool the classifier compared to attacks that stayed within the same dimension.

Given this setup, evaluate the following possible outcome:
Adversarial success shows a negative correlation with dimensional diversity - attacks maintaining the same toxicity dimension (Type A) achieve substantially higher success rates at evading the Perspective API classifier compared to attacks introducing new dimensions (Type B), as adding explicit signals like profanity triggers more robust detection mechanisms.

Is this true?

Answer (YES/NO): YES